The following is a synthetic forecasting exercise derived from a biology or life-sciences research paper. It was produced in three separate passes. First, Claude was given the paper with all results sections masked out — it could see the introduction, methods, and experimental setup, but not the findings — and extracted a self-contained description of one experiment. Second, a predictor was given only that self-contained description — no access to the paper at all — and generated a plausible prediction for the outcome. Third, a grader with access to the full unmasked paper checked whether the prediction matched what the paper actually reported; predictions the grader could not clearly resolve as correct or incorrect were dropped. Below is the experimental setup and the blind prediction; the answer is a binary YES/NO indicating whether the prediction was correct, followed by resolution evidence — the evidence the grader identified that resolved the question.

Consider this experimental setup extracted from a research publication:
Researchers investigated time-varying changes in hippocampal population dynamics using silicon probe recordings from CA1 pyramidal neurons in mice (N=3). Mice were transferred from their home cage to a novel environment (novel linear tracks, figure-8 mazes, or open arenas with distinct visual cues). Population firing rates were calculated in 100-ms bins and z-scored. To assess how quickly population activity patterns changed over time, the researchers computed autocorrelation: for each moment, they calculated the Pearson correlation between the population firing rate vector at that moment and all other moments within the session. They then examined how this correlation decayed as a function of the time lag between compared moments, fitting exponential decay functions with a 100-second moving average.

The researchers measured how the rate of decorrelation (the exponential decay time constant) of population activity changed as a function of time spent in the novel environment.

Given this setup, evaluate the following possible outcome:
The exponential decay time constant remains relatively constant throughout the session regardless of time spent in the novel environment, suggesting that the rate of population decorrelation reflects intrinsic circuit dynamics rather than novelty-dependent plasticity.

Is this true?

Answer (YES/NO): NO